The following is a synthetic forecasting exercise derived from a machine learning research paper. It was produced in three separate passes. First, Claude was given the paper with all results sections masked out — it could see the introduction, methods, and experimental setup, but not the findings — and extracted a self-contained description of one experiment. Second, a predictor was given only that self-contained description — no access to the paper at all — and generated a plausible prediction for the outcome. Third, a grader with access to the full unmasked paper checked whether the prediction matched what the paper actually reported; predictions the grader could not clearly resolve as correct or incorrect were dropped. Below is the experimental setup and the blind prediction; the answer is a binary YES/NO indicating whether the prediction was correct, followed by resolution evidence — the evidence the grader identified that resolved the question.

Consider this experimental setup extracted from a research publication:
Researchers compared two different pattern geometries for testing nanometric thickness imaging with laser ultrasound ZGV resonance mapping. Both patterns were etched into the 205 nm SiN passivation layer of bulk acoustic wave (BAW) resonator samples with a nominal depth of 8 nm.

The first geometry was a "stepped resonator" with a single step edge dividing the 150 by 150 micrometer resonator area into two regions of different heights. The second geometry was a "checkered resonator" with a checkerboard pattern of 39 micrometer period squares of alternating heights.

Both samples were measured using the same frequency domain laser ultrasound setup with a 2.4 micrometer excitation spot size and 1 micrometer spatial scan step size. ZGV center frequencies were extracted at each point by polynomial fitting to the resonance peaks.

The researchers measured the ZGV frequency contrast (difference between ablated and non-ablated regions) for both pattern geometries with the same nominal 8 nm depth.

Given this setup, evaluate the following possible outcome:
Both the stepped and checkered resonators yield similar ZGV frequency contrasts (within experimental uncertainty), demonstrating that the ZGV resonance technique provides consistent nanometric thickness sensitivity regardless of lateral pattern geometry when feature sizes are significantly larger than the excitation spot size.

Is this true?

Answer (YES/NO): NO